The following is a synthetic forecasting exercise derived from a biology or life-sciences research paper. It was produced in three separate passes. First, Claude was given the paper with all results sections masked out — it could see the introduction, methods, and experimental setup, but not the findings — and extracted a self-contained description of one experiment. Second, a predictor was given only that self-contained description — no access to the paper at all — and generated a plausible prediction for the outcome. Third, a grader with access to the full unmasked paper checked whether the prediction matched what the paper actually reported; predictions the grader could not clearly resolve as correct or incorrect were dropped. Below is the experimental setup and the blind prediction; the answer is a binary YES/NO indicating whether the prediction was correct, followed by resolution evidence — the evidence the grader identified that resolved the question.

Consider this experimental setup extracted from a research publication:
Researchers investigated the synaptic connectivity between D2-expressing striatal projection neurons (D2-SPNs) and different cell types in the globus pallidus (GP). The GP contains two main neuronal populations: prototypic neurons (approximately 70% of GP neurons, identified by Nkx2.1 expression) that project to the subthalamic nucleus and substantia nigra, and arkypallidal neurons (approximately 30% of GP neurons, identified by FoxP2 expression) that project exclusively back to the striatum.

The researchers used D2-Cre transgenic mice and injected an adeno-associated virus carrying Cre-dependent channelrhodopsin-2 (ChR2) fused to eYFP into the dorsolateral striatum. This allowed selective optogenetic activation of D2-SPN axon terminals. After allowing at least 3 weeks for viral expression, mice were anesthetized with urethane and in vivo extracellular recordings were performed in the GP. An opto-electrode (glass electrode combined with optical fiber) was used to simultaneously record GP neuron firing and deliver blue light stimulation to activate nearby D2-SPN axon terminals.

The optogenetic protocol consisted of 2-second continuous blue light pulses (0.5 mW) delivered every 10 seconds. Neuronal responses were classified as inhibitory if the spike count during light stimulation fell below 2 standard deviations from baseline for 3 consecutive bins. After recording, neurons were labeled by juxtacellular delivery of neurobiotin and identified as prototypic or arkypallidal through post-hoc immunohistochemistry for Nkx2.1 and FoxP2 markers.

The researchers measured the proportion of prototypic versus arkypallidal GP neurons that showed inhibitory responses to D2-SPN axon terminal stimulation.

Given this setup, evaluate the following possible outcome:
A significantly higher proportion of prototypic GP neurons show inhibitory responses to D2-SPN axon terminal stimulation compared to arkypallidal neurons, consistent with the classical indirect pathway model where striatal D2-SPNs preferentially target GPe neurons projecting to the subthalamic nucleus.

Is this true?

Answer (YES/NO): YES